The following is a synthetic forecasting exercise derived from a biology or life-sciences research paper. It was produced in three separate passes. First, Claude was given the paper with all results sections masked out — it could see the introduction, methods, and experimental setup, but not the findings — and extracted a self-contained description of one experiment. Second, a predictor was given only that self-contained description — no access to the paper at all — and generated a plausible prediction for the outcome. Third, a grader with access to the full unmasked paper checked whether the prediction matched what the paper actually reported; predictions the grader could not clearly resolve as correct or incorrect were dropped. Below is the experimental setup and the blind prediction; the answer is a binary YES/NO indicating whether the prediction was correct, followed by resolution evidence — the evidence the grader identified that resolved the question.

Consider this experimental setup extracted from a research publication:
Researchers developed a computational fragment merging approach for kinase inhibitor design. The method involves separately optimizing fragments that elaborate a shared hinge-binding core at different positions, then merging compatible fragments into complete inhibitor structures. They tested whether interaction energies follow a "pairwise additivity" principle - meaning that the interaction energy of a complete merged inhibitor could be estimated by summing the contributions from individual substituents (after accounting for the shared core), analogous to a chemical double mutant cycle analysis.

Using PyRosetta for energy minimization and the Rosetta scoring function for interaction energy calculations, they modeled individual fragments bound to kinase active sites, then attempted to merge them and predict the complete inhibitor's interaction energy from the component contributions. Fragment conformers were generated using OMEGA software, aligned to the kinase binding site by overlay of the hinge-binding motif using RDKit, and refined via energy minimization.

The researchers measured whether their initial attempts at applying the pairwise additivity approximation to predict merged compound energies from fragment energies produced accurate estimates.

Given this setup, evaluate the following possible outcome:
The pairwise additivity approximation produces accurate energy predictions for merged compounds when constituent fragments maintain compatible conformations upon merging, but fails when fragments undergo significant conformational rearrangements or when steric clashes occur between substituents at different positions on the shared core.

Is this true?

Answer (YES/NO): YES